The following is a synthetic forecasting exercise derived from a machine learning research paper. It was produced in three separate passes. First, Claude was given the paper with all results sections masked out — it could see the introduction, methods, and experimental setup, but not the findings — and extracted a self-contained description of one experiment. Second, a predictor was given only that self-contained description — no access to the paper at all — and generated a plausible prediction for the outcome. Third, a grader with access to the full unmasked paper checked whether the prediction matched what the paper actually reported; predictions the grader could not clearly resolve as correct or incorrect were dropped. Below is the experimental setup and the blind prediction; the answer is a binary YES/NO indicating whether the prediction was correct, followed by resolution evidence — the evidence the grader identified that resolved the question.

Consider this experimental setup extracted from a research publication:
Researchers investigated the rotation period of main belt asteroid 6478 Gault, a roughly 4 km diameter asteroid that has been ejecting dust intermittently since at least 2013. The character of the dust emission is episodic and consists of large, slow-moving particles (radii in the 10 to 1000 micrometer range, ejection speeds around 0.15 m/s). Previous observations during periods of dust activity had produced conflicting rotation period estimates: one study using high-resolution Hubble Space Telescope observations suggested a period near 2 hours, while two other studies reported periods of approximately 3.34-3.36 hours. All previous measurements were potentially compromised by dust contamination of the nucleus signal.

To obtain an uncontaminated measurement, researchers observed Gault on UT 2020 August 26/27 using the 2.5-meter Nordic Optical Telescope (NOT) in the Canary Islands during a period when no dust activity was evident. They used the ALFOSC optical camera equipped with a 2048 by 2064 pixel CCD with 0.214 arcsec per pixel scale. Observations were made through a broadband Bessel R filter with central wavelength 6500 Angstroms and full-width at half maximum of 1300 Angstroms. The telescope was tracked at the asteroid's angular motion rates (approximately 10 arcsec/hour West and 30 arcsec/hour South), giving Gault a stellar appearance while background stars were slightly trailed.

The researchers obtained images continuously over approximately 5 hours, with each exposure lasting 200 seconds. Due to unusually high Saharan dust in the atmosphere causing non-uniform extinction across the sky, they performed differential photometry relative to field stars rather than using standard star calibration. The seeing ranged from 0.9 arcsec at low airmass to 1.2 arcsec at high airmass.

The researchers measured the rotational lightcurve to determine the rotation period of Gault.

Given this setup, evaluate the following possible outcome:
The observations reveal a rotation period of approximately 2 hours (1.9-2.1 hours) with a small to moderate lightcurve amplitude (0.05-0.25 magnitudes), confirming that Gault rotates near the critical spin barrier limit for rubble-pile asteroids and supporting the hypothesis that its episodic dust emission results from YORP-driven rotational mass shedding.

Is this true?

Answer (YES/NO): NO